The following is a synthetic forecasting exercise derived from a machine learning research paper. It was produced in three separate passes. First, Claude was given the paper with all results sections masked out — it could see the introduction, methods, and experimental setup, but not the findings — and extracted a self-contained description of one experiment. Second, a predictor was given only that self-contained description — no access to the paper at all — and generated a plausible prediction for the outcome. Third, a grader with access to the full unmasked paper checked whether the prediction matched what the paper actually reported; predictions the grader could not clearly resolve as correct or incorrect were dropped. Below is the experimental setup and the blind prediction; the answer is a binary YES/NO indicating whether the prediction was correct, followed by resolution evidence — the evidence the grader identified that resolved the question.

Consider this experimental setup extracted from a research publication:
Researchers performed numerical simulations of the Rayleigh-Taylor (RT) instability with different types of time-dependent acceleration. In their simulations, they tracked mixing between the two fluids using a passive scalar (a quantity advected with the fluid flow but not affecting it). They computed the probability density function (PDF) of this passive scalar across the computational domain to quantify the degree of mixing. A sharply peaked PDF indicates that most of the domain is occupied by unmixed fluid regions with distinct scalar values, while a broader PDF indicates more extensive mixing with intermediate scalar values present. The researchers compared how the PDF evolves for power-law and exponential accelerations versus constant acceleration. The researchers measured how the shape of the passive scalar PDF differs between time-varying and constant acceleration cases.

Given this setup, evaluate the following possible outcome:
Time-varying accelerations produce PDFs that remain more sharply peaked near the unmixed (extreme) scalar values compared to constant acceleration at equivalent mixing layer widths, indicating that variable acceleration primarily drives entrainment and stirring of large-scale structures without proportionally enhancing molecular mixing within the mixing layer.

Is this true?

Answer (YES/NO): NO